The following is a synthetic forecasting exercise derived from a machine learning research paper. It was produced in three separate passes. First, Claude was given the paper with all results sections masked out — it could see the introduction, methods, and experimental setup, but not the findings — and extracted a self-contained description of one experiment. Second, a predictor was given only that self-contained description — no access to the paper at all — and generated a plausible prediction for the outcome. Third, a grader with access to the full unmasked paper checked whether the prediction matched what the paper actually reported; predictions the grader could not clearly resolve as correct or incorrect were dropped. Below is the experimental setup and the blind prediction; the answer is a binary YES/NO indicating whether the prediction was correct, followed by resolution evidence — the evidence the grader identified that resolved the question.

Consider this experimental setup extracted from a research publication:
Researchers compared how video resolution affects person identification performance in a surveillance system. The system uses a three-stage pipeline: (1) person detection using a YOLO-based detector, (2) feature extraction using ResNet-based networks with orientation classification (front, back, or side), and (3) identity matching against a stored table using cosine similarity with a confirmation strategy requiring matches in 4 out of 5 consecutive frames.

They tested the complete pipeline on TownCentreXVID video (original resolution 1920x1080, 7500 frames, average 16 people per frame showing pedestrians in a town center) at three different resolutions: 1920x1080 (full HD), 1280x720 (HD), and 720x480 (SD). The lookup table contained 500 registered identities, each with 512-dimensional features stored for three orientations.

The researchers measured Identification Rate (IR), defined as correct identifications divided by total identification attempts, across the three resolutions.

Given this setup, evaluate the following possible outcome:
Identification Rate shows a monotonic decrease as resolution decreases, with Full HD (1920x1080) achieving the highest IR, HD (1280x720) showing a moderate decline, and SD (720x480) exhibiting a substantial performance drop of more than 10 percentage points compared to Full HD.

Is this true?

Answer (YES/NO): NO